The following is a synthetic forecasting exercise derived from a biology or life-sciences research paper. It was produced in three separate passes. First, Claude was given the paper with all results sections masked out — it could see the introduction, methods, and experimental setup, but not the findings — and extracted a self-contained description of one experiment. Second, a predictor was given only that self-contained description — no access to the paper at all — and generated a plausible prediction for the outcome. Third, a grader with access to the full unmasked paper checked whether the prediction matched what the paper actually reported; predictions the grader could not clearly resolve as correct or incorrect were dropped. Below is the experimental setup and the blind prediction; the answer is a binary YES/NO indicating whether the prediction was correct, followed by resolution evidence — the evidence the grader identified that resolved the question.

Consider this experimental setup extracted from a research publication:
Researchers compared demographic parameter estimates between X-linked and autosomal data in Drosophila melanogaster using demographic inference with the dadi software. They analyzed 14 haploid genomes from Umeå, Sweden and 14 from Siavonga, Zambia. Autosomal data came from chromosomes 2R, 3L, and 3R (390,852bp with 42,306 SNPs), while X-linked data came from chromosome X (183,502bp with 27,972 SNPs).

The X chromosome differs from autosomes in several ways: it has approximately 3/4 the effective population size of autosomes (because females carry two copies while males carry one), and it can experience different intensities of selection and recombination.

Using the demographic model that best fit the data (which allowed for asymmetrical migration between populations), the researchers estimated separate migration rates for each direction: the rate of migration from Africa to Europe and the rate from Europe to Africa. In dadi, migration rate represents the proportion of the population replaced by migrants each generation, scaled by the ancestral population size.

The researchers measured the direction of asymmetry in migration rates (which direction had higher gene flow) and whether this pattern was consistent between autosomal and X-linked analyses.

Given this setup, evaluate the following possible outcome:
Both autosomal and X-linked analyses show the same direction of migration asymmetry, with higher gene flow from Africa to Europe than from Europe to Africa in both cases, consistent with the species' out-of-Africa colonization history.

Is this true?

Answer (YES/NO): NO